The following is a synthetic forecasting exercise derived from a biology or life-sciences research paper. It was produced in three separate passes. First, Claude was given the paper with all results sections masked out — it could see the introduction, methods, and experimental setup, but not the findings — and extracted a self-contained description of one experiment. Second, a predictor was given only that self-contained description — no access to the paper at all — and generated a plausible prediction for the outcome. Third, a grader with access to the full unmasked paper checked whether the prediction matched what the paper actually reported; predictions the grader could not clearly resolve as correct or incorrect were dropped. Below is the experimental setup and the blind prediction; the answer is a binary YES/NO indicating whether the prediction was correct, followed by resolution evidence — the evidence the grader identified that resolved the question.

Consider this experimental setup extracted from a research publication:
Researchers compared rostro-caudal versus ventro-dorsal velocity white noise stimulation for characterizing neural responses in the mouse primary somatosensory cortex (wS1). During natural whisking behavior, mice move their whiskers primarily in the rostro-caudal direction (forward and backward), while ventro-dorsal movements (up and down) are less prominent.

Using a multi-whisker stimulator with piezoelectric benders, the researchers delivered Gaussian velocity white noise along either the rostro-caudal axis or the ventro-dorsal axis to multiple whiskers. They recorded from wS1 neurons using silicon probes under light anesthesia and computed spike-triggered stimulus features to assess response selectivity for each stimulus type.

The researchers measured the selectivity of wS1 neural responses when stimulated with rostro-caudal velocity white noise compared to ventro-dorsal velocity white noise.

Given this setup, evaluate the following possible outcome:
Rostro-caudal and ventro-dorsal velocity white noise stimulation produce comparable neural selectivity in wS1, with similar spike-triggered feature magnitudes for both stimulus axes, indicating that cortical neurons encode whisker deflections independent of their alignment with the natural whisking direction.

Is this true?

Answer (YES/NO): NO